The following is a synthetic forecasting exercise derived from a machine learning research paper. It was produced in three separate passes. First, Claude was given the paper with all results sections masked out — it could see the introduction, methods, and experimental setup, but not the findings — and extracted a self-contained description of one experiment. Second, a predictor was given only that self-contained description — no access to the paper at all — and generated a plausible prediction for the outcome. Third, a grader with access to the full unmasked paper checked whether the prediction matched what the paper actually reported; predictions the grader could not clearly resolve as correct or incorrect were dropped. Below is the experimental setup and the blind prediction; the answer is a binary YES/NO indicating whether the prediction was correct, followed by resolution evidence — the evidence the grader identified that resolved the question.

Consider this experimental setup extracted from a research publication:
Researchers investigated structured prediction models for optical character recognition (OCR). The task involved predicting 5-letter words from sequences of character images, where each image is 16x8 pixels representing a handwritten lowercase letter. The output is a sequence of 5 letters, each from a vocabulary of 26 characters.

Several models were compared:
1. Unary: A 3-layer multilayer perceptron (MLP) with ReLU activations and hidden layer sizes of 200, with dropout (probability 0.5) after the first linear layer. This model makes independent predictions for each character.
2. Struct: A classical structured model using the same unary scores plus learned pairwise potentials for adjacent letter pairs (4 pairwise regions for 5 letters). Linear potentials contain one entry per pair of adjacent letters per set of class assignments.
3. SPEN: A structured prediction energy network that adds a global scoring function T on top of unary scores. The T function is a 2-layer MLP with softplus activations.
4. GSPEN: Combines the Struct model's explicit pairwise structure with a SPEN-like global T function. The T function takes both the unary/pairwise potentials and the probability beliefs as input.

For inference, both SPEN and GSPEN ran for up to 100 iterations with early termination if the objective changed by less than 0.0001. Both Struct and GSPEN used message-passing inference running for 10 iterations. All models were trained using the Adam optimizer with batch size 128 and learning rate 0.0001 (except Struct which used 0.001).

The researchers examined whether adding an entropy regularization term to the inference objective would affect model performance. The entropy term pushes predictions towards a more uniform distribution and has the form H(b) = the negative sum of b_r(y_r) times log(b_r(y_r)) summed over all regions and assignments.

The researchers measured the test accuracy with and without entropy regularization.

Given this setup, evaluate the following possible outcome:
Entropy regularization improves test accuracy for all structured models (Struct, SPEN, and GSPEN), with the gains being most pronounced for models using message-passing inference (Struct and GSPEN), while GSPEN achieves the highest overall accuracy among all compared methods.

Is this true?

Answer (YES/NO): NO